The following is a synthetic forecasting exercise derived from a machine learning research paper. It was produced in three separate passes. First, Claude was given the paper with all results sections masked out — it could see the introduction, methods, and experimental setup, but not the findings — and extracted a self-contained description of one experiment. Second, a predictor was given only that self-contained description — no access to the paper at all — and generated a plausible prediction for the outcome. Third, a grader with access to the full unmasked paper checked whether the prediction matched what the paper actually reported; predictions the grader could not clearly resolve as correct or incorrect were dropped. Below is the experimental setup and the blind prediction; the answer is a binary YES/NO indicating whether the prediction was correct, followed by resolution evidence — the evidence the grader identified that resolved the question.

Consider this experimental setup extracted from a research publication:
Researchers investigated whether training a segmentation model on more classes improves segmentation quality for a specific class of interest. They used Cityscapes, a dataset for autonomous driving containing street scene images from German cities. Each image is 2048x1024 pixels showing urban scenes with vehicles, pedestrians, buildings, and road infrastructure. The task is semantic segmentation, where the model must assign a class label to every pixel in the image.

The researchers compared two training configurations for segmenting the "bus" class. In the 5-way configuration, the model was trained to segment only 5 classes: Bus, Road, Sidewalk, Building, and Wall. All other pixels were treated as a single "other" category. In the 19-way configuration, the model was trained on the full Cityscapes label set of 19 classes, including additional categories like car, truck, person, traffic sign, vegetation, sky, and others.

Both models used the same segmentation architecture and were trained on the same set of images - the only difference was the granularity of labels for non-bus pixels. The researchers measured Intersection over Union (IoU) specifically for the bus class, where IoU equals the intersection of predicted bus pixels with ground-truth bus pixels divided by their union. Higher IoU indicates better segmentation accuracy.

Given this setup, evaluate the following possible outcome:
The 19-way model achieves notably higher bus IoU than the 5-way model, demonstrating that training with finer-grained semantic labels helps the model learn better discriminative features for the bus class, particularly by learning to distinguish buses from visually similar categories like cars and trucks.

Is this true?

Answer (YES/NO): YES